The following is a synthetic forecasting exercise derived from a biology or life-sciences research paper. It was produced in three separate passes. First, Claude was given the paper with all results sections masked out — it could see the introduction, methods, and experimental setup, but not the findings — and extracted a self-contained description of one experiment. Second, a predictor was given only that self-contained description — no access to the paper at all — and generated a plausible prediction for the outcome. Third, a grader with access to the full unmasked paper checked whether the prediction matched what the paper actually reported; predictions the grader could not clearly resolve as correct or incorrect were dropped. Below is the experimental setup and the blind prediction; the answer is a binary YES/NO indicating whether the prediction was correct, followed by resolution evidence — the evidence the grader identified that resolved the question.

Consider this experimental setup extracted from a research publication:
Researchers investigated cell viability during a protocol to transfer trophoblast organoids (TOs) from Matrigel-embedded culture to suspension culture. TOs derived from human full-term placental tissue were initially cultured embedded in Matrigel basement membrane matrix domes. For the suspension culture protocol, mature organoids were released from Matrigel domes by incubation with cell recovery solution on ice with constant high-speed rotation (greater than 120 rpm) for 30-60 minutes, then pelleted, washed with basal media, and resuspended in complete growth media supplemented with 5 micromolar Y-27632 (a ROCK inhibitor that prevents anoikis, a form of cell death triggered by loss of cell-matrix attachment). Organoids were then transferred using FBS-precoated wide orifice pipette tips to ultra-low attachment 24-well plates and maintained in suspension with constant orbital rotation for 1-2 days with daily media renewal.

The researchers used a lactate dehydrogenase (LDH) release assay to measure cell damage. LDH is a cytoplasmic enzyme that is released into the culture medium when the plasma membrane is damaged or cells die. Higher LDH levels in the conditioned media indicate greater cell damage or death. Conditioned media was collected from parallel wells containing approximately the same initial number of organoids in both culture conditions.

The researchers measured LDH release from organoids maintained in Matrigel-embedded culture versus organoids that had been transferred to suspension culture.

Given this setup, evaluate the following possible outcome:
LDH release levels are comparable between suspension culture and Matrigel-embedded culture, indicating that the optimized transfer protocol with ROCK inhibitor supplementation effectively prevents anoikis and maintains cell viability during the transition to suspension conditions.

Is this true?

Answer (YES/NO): YES